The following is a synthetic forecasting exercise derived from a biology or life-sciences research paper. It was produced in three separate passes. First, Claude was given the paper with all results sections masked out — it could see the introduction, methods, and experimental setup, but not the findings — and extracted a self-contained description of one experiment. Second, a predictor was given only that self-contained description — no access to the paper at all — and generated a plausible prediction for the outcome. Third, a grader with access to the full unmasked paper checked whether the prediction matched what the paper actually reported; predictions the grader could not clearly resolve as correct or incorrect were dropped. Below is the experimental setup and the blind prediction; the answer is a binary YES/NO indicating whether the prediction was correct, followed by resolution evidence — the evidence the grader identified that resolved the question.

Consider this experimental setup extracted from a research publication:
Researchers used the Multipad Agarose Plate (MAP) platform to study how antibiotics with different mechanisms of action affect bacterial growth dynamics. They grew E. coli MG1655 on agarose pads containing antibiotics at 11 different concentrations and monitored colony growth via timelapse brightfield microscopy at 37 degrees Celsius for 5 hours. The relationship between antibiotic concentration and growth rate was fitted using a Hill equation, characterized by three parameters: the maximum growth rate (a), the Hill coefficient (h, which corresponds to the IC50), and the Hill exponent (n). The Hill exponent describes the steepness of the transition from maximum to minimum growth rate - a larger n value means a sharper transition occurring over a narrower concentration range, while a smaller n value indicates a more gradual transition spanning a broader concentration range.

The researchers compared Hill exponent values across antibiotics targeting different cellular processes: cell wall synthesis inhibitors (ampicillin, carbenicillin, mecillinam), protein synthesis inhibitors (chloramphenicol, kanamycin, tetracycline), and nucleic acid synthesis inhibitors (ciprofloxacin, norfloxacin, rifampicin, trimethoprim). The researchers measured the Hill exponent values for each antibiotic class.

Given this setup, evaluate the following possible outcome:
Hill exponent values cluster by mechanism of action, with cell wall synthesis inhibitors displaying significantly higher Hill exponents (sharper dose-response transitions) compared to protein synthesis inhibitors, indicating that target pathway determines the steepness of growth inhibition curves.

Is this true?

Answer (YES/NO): YES